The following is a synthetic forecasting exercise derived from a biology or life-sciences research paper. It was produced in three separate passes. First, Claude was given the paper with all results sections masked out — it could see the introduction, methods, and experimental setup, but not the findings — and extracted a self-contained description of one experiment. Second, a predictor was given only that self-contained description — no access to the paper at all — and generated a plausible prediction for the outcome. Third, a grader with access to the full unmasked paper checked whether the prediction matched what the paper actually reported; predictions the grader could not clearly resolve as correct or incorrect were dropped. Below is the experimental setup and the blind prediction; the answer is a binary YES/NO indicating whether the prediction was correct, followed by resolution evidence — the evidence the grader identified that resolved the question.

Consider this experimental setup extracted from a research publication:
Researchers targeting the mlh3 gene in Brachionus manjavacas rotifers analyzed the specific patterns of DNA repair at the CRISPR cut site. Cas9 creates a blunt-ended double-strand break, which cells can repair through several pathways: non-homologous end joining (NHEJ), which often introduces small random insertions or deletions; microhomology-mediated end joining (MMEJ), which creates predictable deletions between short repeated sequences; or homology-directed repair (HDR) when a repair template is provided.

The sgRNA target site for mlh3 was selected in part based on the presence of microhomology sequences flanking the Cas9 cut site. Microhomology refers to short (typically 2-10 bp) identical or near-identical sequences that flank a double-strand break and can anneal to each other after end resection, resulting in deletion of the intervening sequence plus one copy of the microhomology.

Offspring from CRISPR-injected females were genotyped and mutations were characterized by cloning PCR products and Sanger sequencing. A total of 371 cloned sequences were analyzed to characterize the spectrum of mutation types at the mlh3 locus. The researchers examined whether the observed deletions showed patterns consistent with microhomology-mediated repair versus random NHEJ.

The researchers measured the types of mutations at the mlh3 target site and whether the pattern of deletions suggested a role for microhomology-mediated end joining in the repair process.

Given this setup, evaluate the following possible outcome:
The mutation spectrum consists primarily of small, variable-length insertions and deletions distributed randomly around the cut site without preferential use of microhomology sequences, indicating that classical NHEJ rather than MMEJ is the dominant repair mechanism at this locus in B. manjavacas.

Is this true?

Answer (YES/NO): NO